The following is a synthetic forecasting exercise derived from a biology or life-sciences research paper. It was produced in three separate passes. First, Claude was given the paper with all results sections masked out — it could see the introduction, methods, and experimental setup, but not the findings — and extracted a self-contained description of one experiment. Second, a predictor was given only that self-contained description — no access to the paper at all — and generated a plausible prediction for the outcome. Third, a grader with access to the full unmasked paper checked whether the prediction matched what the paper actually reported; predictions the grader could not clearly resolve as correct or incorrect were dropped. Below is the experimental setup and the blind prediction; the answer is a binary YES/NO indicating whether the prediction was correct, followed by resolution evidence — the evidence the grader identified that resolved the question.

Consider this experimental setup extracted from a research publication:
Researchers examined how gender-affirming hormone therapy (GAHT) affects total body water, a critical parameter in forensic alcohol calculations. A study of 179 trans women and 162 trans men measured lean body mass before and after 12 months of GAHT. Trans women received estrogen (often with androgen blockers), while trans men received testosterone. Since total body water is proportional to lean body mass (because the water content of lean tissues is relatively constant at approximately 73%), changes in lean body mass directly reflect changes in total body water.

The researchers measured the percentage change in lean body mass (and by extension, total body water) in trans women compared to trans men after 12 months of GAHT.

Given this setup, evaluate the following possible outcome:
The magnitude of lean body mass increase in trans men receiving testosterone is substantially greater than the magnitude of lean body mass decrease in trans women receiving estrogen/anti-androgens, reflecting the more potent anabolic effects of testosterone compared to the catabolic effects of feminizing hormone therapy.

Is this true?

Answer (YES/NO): YES